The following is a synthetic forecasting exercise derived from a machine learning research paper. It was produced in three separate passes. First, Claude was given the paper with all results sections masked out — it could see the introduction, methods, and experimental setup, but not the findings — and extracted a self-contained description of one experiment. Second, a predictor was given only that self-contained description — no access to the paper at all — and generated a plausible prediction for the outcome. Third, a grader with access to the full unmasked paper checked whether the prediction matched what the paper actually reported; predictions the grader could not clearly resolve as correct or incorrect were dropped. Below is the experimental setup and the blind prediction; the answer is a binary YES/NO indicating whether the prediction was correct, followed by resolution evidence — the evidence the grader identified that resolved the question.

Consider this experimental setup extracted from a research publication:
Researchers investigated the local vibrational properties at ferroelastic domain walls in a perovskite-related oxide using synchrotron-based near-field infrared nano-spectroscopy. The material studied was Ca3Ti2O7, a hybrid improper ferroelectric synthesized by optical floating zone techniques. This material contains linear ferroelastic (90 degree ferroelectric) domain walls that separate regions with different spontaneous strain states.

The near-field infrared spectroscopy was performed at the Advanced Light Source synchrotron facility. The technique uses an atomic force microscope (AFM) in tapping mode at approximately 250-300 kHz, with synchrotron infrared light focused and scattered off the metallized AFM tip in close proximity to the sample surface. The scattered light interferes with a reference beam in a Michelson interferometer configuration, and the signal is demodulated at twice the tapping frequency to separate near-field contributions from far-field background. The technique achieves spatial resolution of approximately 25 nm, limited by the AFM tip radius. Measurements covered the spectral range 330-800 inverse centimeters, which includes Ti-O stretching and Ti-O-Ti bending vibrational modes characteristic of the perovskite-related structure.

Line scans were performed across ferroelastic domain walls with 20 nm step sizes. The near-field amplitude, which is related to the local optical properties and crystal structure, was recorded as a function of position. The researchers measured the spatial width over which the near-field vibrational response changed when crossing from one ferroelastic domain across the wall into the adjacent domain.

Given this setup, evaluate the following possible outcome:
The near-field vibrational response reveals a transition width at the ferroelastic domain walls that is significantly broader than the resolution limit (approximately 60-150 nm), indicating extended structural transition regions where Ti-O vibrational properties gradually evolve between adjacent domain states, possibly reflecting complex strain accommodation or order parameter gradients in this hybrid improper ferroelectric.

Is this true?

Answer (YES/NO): YES